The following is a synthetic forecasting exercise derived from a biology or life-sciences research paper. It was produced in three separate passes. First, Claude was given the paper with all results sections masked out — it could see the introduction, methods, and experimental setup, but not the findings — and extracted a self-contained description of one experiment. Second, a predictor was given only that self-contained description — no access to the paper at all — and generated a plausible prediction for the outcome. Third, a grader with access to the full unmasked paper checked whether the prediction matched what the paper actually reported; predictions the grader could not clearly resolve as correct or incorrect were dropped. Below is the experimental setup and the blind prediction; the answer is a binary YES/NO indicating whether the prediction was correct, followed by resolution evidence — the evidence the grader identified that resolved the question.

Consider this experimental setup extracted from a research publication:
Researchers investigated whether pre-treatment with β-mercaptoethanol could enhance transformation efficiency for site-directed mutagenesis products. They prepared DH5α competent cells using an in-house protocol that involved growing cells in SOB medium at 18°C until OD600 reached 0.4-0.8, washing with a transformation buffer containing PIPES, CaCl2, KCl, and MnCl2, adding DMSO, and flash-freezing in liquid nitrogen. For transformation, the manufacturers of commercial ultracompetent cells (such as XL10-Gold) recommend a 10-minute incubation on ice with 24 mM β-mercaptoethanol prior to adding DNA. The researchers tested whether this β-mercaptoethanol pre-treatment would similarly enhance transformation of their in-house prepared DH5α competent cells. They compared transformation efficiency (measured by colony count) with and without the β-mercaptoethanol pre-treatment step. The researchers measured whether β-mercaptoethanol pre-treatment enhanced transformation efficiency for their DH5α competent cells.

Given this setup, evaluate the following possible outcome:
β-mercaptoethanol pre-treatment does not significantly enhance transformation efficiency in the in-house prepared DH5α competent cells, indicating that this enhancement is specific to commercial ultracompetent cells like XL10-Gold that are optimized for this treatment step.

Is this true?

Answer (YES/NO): YES